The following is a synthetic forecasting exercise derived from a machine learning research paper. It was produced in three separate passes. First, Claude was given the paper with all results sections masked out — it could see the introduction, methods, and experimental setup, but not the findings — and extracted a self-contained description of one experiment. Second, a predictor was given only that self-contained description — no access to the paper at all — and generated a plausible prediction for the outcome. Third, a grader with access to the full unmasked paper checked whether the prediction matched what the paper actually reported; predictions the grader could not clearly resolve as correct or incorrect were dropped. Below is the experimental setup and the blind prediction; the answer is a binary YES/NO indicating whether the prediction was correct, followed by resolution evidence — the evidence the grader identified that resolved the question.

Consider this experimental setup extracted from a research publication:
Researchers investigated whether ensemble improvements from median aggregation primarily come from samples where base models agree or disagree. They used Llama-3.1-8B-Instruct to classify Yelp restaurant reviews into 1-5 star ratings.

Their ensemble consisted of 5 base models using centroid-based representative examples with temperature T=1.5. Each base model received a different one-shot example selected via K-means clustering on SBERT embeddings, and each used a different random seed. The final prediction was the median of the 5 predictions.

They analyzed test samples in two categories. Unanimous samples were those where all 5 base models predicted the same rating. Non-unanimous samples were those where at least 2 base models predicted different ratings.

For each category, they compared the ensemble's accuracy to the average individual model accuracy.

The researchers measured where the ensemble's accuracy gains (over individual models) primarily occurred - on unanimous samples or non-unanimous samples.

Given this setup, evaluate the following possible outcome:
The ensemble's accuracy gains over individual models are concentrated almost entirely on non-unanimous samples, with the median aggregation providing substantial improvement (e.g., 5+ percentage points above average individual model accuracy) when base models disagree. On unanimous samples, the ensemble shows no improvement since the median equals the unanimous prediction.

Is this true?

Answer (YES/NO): YES